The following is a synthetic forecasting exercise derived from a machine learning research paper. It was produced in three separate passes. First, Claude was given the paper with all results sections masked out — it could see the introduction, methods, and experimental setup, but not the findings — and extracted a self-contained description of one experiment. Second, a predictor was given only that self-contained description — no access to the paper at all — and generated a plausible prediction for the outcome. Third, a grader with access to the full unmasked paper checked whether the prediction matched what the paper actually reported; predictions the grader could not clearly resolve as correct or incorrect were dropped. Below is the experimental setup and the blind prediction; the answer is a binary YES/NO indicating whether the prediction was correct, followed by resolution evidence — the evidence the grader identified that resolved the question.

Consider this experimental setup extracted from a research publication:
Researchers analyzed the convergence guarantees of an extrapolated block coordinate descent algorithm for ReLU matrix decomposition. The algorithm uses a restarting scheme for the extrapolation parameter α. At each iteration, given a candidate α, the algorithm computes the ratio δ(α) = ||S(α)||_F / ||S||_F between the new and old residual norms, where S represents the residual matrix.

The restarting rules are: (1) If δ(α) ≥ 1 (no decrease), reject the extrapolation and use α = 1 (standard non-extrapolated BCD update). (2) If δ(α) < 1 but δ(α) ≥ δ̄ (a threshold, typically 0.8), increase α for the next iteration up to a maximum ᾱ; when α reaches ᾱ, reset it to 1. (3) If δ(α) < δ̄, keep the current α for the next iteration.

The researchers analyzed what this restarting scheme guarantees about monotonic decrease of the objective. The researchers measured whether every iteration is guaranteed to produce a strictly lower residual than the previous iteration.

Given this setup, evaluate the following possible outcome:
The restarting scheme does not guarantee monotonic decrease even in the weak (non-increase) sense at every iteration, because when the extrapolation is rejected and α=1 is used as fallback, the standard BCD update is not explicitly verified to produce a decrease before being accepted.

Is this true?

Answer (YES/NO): NO